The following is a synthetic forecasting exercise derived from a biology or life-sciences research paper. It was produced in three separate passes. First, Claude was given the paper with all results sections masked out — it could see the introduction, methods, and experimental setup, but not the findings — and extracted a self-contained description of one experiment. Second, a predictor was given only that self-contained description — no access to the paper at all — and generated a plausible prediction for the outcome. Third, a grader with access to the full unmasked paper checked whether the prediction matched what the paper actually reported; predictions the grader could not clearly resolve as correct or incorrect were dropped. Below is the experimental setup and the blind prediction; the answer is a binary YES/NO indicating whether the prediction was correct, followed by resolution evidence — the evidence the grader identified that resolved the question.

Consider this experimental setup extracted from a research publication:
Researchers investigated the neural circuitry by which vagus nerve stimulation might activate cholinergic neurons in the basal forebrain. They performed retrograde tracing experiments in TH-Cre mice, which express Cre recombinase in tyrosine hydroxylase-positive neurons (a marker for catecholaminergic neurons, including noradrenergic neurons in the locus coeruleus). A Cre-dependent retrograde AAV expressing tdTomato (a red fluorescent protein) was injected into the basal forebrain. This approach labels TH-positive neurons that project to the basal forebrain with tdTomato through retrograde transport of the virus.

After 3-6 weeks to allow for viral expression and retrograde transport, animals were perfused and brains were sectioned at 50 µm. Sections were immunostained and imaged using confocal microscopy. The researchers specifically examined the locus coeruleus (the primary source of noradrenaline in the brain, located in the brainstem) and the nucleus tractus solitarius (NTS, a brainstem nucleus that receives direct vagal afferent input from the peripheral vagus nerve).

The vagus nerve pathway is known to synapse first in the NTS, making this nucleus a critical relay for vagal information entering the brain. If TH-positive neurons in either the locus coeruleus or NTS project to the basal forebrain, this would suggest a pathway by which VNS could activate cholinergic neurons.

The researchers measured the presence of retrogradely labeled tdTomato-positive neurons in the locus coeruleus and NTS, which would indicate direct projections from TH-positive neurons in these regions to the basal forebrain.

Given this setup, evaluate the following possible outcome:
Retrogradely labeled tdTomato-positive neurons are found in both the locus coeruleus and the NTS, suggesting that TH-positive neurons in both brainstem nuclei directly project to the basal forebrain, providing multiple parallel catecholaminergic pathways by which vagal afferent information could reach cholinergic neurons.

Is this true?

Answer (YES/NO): YES